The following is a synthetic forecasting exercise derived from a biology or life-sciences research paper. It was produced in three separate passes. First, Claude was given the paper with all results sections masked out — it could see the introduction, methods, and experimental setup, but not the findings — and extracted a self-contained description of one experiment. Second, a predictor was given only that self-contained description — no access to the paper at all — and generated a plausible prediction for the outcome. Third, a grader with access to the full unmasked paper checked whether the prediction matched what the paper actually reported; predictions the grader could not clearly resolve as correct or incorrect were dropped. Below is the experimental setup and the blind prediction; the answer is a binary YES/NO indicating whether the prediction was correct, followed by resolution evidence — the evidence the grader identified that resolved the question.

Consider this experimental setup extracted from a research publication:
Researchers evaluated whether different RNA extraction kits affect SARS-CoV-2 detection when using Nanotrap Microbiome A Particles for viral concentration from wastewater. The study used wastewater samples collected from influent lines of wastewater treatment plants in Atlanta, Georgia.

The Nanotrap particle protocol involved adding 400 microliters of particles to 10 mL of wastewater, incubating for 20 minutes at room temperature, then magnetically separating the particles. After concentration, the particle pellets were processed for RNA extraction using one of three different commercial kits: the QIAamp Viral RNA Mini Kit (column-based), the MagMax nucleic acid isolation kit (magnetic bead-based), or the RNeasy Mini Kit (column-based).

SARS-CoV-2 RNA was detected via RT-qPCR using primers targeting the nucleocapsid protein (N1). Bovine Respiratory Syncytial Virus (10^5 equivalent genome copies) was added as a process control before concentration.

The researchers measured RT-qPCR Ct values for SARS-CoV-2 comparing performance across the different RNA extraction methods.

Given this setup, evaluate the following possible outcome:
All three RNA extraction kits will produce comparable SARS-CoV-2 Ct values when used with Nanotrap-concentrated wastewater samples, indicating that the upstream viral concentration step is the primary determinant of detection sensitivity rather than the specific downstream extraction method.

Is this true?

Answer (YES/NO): YES